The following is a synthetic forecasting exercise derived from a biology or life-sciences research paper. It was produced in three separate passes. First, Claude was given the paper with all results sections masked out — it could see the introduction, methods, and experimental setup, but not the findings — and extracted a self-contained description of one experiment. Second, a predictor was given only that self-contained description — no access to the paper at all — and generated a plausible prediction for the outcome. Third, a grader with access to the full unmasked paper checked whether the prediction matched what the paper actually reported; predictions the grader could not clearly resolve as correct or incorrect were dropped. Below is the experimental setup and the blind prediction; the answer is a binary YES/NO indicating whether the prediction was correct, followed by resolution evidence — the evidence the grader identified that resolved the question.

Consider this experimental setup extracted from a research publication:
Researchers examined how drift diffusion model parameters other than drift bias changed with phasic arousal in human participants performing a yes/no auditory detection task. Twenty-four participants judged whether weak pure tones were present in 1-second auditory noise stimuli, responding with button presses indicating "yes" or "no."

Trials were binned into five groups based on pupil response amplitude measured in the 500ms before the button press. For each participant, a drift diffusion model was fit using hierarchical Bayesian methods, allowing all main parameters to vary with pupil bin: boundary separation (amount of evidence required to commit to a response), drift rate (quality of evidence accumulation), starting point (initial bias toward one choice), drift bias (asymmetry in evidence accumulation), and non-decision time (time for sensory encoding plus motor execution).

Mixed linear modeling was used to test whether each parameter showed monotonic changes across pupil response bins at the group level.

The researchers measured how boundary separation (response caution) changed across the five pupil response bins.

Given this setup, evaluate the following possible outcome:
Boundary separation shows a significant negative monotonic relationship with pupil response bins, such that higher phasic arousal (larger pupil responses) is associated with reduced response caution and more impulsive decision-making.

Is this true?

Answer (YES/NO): NO